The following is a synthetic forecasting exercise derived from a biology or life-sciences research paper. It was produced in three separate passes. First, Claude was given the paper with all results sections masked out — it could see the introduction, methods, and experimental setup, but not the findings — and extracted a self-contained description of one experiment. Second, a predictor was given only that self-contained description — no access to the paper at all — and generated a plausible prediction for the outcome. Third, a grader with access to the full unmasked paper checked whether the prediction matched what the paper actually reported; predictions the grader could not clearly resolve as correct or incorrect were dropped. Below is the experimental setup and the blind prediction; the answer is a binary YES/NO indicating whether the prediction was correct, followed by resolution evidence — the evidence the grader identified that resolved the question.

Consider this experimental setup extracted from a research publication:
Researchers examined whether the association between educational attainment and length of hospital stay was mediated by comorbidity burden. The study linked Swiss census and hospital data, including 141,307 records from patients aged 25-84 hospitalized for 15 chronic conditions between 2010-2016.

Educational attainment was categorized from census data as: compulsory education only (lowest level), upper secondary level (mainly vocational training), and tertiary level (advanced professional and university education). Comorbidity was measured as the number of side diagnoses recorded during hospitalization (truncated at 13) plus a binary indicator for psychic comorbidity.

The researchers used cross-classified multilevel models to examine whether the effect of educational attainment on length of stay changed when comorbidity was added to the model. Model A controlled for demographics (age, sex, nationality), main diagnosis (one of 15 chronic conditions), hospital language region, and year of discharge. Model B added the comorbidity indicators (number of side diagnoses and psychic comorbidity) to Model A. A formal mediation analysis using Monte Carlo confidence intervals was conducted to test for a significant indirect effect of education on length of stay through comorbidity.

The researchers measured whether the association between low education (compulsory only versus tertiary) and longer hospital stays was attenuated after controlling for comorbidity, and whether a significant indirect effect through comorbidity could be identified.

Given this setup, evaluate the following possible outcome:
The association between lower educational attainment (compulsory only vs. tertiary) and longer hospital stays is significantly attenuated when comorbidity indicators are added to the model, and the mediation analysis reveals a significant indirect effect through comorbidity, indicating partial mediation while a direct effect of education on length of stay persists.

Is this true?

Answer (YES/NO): NO